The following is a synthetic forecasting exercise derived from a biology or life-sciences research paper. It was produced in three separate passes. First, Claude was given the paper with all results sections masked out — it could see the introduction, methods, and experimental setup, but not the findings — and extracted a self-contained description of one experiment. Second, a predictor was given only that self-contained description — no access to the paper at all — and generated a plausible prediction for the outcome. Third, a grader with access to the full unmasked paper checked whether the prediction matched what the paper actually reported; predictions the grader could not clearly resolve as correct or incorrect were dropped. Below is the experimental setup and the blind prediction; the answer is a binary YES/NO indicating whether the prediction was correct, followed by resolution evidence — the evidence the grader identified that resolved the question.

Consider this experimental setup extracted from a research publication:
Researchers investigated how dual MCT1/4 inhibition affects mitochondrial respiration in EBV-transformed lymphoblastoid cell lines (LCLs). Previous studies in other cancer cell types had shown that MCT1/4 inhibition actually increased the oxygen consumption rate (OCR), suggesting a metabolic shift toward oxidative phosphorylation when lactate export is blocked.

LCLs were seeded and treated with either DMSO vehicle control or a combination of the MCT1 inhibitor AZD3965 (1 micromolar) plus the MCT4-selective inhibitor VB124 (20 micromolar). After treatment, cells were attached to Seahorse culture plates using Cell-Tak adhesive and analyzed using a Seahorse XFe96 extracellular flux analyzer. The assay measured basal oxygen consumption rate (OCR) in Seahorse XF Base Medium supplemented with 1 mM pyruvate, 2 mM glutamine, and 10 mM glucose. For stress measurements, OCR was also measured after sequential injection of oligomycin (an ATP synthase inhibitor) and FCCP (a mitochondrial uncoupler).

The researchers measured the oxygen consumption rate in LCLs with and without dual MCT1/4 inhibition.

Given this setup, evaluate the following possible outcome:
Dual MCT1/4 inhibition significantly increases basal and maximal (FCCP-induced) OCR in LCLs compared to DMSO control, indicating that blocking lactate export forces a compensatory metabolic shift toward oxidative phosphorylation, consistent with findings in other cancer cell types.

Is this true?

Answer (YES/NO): NO